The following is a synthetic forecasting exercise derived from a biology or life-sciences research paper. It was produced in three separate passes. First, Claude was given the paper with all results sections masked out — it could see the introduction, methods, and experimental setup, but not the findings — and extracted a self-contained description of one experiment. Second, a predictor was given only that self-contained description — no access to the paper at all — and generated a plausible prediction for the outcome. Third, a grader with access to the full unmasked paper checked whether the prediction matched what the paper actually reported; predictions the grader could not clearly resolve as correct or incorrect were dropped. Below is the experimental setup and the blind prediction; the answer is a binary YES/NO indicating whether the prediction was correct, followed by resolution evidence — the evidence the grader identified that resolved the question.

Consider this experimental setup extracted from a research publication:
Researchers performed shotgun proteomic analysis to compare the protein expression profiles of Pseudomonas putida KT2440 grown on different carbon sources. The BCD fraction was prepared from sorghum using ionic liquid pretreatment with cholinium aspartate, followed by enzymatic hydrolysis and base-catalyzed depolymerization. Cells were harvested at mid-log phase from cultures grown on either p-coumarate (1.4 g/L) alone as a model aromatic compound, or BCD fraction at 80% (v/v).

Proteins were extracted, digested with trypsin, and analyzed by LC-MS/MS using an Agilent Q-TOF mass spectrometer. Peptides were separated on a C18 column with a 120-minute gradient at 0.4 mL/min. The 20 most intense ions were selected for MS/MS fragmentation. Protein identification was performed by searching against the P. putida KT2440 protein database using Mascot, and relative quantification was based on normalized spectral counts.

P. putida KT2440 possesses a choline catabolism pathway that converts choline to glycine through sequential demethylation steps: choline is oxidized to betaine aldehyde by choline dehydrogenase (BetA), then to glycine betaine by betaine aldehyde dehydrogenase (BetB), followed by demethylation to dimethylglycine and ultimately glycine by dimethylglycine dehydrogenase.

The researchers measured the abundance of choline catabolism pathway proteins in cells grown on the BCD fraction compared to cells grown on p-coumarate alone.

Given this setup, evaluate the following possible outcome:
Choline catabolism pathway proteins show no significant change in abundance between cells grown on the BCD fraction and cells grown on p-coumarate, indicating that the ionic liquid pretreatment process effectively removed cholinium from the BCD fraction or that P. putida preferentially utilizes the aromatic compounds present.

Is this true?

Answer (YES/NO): NO